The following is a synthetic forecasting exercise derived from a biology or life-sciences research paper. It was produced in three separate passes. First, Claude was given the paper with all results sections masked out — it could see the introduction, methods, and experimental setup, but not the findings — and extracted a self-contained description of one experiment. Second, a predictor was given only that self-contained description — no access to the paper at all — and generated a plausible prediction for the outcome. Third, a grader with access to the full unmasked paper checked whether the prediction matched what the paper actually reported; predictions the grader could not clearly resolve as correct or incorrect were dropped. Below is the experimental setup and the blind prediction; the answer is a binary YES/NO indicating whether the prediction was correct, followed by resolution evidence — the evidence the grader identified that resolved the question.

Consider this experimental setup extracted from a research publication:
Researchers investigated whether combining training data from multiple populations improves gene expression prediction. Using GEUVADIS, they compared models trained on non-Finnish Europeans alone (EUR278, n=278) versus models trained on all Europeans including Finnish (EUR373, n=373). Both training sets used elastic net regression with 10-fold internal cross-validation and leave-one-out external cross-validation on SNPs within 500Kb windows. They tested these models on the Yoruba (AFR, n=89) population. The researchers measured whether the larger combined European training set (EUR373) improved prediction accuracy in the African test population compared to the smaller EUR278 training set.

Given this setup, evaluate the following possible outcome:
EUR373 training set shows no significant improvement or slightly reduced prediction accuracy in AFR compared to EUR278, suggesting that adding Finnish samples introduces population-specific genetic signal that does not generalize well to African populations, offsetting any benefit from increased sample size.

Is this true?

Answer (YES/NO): YES